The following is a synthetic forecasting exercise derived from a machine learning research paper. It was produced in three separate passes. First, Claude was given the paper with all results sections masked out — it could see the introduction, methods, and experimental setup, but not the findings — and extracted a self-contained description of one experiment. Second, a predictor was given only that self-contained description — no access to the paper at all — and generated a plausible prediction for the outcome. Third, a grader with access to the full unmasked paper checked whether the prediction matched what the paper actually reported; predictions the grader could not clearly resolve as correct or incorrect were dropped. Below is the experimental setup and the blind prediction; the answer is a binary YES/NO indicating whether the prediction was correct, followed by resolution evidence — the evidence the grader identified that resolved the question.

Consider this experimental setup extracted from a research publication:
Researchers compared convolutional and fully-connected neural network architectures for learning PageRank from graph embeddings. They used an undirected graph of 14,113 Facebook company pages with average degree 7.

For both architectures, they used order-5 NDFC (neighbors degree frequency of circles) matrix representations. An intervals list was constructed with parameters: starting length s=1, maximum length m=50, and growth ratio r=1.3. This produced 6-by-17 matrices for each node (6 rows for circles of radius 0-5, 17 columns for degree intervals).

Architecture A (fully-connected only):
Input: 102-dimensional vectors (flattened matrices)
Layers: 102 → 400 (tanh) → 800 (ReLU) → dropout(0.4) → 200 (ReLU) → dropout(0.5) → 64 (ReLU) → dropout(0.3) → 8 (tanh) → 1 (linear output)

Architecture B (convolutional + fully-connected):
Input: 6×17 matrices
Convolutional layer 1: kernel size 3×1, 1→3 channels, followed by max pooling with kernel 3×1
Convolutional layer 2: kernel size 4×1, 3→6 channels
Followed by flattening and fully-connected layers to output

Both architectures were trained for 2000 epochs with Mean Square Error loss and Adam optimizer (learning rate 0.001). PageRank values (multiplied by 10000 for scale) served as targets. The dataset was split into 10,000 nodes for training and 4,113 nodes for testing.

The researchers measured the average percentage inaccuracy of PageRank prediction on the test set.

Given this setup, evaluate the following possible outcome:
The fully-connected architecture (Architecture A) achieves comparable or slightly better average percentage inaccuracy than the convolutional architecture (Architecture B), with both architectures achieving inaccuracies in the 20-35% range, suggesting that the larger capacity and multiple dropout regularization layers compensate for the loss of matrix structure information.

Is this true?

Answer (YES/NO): NO